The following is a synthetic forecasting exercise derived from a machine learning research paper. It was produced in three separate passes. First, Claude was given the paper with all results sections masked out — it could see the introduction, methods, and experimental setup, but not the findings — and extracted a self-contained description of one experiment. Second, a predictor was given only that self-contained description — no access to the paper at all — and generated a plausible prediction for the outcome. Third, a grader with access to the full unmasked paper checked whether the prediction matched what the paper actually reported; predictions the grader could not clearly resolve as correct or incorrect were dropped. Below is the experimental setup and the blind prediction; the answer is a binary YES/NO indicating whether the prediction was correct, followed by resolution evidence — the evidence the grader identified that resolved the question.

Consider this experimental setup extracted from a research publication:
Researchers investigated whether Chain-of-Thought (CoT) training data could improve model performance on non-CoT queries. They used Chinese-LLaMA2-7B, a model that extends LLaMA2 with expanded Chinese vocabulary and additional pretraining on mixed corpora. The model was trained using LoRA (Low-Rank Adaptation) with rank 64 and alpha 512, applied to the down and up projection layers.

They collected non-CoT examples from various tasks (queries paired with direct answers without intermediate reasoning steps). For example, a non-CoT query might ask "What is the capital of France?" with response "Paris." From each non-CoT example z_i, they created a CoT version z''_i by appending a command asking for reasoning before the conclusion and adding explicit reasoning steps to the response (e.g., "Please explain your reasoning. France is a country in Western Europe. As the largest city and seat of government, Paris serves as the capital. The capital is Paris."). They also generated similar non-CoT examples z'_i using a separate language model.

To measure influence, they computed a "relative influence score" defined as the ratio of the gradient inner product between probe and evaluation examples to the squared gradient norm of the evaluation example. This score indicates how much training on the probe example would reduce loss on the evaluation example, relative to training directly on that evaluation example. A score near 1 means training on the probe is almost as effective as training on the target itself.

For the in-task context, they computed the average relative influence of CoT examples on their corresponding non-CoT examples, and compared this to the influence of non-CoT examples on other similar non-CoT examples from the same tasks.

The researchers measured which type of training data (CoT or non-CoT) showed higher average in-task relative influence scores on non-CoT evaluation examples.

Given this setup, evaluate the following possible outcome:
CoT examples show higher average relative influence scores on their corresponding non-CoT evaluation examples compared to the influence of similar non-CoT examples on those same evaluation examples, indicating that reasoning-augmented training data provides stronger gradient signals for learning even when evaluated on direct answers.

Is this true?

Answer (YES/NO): NO